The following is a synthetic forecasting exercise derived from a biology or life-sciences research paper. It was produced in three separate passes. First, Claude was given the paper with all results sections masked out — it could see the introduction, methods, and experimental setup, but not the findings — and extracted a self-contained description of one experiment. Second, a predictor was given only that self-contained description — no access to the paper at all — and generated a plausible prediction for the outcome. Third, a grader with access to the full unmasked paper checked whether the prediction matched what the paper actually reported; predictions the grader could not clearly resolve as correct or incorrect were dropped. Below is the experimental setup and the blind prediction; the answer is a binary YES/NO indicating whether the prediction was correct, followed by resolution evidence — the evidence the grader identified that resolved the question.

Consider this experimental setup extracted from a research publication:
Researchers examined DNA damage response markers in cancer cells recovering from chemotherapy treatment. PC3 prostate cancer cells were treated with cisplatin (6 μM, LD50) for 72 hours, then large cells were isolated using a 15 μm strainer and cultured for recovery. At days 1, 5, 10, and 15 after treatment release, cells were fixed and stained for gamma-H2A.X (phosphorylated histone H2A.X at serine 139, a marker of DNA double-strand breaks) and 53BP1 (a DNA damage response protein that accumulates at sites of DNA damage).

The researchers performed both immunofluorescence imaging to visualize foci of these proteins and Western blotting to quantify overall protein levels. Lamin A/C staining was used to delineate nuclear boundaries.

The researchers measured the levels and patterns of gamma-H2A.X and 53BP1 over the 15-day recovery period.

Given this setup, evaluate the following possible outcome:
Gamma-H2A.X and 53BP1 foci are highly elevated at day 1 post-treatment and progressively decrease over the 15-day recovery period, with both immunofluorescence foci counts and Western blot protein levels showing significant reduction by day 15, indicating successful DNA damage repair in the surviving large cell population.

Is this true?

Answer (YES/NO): NO